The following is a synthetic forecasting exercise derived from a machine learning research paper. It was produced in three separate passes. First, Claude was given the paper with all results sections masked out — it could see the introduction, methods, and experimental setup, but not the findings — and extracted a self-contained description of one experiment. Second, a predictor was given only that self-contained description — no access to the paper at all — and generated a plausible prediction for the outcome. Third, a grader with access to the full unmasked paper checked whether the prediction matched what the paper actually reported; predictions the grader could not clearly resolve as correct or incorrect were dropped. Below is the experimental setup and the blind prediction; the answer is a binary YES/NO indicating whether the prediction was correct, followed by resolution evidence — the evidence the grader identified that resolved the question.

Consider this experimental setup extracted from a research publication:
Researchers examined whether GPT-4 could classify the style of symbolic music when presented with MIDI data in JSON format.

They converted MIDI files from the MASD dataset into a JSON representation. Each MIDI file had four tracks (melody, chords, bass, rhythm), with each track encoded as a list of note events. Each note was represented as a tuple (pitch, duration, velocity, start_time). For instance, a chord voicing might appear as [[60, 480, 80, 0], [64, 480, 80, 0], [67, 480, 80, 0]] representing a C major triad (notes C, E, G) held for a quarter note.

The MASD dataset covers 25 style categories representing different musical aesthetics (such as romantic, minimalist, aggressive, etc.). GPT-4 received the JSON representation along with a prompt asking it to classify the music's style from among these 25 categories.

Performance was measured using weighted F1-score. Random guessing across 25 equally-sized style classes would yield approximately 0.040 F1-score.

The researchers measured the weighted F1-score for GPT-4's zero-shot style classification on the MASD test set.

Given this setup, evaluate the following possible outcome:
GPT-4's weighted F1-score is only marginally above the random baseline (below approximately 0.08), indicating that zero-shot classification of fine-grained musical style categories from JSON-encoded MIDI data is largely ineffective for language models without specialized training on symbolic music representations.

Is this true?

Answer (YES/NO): NO